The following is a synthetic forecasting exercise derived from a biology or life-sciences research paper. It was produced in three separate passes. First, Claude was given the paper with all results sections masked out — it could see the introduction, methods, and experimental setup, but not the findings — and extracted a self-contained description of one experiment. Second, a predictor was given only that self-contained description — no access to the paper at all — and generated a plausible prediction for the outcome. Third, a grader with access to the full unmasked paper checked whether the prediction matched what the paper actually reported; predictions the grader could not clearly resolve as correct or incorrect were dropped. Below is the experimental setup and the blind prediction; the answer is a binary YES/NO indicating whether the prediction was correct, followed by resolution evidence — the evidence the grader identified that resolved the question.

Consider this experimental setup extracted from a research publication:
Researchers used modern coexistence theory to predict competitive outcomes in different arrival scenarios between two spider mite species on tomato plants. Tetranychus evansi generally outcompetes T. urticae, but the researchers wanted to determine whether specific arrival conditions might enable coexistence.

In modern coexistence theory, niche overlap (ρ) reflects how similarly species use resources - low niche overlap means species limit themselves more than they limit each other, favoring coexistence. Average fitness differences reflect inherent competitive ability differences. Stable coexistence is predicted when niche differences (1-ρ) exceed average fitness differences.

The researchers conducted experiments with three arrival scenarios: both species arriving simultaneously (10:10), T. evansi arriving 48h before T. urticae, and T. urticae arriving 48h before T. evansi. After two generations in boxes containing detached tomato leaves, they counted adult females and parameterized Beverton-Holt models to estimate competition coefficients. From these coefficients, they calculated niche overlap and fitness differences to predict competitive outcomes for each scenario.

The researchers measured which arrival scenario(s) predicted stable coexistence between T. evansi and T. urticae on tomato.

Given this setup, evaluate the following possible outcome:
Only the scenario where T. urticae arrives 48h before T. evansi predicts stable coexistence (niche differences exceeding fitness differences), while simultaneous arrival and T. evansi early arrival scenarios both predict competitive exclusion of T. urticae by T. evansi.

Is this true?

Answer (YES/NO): YES